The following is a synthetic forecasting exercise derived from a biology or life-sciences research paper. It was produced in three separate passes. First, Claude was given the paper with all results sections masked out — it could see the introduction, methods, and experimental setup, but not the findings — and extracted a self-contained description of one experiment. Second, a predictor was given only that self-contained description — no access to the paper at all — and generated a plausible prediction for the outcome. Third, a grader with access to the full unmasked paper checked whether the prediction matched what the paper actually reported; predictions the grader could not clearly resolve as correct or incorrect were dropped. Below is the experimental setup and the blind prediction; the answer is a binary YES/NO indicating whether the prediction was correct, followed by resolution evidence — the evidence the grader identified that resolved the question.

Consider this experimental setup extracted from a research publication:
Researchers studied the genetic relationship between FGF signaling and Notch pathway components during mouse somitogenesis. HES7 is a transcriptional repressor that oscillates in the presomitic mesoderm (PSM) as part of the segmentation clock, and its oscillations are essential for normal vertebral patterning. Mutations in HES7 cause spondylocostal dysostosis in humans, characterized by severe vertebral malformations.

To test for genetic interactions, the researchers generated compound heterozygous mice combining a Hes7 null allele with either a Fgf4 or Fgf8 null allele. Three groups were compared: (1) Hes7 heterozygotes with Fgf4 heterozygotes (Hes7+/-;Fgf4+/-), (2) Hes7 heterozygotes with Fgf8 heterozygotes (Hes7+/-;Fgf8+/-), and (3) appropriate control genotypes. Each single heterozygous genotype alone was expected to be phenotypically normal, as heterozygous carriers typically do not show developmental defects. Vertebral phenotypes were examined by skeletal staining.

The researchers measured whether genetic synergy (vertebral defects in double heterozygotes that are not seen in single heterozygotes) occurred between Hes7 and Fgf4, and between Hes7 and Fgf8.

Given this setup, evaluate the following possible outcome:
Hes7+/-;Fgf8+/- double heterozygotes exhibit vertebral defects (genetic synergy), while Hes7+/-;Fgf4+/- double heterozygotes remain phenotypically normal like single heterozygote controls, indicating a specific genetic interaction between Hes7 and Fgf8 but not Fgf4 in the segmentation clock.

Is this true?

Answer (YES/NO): NO